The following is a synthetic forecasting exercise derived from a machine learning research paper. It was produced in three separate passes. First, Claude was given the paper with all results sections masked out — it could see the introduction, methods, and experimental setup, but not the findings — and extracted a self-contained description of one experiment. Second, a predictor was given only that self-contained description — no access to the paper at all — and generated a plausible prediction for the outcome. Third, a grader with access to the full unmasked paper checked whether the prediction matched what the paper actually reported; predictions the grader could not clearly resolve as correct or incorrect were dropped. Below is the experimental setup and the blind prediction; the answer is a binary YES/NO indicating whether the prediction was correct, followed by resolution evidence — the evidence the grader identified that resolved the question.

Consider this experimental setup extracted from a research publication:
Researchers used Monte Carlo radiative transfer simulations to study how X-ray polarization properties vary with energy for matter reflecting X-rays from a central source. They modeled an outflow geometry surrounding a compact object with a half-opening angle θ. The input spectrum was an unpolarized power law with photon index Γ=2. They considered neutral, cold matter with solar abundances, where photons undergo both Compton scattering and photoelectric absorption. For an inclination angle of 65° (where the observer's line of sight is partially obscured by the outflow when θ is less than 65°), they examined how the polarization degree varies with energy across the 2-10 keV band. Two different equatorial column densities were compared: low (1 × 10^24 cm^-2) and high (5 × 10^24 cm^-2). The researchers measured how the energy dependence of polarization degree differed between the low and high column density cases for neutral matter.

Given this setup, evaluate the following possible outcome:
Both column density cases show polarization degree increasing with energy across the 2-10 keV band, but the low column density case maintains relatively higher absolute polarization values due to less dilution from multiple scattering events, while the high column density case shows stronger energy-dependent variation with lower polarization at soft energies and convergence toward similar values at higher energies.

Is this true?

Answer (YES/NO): NO